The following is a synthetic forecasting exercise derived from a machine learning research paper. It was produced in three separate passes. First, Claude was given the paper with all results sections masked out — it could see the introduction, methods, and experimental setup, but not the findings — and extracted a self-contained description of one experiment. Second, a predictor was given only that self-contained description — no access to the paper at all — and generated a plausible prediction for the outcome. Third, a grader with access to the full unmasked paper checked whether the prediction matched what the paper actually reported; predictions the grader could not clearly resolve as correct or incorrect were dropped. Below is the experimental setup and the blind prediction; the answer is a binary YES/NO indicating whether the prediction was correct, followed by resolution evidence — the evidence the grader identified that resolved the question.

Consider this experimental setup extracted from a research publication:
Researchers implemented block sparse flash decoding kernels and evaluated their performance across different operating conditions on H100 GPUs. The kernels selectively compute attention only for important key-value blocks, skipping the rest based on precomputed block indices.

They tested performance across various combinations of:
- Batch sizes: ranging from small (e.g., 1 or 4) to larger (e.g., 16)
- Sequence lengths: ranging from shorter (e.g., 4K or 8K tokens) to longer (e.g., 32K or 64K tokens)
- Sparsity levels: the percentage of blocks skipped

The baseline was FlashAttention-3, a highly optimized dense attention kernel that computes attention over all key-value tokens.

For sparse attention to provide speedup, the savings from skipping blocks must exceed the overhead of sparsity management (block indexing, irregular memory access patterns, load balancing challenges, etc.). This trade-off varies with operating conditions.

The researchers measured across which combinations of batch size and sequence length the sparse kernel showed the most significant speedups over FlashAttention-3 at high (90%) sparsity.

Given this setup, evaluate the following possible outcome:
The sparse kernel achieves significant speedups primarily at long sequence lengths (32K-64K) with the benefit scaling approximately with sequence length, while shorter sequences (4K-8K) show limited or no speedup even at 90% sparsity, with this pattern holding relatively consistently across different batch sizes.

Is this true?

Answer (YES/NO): NO